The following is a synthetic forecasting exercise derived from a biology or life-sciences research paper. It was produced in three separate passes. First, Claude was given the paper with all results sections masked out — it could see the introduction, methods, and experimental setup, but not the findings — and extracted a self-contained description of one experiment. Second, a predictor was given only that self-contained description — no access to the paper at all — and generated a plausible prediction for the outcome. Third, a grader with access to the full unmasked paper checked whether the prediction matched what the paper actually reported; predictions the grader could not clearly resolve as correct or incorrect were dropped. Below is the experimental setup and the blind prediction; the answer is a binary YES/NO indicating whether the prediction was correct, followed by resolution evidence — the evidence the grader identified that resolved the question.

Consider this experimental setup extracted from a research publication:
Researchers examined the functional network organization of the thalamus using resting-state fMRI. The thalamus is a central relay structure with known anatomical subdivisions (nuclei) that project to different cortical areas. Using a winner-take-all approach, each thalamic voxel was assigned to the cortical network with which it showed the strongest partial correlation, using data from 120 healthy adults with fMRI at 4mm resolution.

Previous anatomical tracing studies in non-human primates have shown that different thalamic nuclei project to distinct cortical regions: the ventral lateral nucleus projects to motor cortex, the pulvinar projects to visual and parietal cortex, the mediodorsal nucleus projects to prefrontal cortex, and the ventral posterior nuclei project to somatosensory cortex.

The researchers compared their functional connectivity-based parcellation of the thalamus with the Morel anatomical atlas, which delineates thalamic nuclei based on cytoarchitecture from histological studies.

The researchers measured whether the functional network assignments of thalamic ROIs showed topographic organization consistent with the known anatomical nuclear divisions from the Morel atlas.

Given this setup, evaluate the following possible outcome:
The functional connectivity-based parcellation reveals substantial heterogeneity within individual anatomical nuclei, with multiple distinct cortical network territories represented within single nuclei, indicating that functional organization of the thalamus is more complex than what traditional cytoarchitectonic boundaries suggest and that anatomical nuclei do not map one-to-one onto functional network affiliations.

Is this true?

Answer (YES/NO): NO